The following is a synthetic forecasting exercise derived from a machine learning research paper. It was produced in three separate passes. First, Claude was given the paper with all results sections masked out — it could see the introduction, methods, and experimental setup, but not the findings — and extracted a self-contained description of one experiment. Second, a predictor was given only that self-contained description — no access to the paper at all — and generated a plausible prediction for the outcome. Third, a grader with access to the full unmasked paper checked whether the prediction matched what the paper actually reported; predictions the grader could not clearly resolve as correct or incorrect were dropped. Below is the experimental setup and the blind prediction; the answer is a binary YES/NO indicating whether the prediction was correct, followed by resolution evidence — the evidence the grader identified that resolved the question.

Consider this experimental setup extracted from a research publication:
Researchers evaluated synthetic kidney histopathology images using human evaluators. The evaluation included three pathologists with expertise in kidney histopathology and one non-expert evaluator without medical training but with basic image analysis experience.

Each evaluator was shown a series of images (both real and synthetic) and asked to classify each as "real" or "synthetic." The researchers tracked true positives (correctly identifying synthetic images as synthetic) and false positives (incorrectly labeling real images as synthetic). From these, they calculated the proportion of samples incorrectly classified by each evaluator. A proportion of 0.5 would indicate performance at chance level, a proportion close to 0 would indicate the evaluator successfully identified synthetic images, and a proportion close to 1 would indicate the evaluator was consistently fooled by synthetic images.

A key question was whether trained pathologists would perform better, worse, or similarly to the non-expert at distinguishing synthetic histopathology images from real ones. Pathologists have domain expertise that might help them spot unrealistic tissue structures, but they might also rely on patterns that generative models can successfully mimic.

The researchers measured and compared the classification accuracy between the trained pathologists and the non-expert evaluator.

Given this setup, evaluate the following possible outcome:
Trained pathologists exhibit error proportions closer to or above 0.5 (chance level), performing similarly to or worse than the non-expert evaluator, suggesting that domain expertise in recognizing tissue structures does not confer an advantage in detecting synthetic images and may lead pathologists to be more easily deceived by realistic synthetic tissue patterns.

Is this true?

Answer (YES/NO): NO